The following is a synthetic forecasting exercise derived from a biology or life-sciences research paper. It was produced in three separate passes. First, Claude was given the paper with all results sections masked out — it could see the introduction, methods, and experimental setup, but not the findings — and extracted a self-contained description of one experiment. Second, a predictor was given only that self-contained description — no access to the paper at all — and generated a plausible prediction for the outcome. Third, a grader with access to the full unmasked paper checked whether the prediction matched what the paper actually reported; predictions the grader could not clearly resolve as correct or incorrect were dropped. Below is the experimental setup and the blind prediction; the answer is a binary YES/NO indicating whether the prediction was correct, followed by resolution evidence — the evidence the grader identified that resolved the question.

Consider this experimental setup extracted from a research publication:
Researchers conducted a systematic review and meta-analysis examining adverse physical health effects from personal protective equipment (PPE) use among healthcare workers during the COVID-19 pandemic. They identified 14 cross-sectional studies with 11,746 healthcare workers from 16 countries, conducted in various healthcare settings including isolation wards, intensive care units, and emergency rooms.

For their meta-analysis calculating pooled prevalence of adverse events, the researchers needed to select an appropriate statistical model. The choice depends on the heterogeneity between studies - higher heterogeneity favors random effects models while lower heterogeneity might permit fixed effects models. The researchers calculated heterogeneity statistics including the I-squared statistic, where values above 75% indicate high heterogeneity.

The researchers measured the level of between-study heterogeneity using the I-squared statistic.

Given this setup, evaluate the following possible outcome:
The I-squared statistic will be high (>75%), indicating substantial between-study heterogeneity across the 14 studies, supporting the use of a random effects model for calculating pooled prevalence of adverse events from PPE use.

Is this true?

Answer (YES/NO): YES